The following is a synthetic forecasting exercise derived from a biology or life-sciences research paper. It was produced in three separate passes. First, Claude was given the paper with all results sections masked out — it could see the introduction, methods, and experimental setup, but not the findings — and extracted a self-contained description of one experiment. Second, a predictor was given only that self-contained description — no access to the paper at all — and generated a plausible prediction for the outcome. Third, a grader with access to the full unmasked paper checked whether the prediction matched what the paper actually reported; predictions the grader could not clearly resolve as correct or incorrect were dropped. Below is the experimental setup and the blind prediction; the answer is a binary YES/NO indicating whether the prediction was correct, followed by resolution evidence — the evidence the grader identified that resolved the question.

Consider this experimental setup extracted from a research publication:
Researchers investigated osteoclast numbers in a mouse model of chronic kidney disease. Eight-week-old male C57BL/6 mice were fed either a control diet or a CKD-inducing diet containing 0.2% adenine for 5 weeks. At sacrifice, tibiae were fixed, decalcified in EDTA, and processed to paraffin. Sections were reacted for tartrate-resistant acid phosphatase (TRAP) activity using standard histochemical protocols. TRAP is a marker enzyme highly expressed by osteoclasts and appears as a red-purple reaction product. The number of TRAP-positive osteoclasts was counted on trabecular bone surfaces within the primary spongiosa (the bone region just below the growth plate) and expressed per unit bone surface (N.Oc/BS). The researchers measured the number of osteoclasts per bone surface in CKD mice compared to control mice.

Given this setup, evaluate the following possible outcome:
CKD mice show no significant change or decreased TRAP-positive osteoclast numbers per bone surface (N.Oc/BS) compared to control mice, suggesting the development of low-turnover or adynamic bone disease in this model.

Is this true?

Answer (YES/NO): NO